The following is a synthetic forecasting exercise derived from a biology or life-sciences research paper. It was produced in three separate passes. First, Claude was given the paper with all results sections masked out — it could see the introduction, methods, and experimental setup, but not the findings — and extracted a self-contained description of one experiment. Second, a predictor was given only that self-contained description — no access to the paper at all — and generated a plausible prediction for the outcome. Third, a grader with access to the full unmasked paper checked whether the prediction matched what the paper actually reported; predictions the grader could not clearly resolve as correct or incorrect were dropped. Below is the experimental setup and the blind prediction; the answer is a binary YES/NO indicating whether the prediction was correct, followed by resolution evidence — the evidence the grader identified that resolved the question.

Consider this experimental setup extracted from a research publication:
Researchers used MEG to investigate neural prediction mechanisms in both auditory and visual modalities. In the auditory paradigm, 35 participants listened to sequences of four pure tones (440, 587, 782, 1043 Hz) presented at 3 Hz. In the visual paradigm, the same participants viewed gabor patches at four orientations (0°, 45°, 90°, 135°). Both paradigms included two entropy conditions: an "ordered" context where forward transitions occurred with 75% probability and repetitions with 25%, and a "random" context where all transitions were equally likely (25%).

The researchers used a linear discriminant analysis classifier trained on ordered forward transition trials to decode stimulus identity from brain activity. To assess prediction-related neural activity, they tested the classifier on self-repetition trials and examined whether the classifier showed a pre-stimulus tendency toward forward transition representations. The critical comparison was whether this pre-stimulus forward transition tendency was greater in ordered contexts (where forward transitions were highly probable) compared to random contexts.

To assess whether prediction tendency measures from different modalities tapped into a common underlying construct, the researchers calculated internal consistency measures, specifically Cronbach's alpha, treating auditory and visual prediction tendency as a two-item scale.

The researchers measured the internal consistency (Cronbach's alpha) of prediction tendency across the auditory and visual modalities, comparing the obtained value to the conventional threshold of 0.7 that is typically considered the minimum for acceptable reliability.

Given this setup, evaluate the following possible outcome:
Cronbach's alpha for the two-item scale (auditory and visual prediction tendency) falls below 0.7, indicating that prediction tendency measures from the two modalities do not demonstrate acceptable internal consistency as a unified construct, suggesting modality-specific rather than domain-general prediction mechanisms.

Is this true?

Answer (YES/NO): YES